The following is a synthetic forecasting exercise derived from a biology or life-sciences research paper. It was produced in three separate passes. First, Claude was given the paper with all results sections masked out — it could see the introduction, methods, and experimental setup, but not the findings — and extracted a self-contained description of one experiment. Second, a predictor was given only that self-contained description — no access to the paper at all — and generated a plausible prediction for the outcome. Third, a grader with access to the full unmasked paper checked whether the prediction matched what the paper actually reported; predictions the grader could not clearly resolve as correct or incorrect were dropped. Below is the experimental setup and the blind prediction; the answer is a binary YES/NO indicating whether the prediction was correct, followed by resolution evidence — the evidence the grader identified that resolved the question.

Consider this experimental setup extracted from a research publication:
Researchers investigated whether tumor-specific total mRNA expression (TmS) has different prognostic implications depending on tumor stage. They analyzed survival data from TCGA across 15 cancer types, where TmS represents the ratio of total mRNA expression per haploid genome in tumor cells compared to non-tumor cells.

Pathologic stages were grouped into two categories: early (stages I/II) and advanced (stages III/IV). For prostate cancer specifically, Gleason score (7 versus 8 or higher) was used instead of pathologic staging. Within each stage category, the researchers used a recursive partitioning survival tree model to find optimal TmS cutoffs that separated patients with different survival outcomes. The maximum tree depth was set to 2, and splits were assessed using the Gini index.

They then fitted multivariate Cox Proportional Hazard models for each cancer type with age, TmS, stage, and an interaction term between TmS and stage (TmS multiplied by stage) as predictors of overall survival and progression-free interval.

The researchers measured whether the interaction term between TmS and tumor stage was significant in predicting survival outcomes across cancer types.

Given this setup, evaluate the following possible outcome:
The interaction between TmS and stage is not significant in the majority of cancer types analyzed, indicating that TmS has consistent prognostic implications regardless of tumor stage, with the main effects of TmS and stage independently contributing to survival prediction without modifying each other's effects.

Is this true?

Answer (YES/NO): NO